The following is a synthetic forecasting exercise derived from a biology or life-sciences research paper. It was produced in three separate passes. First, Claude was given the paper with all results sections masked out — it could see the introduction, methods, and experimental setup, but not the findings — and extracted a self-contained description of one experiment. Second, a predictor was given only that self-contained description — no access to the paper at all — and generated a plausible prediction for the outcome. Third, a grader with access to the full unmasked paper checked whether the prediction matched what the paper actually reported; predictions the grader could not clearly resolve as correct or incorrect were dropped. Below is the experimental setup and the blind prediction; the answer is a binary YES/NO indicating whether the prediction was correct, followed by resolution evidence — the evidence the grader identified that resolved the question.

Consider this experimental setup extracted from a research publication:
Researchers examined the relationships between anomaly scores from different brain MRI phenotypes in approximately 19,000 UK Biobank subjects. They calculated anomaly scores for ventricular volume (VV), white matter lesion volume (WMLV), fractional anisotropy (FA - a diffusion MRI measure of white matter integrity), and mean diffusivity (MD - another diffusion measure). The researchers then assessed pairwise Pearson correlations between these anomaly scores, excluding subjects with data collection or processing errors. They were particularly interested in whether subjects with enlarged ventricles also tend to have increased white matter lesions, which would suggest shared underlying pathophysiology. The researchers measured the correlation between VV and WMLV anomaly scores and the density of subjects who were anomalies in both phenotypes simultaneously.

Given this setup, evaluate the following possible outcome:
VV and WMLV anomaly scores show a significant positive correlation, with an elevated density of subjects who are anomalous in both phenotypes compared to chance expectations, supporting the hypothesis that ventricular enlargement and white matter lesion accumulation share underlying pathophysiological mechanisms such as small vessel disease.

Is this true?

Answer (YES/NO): NO